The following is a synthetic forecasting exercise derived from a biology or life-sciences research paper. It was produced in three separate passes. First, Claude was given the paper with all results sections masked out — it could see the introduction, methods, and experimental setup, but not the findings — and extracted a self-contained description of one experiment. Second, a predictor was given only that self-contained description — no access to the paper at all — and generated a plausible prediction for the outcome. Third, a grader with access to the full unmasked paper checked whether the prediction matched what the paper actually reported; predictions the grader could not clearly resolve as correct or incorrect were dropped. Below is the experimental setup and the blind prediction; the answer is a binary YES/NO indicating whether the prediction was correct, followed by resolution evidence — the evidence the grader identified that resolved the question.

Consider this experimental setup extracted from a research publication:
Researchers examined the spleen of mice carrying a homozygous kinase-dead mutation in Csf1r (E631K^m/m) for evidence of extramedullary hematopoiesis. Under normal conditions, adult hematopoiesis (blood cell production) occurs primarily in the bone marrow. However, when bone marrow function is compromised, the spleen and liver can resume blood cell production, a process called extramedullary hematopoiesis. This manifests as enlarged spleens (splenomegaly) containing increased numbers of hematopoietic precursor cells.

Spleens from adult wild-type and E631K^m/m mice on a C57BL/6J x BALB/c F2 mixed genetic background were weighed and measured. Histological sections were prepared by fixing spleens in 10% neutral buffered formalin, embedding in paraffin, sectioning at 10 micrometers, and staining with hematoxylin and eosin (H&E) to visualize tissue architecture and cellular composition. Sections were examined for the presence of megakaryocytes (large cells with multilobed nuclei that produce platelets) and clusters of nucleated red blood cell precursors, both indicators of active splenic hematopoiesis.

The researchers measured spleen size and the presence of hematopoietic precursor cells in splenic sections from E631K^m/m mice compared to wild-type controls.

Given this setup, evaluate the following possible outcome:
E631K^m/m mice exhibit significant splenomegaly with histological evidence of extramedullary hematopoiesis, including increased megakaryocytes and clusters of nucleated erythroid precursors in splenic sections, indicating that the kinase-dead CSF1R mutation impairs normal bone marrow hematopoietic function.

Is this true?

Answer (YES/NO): NO